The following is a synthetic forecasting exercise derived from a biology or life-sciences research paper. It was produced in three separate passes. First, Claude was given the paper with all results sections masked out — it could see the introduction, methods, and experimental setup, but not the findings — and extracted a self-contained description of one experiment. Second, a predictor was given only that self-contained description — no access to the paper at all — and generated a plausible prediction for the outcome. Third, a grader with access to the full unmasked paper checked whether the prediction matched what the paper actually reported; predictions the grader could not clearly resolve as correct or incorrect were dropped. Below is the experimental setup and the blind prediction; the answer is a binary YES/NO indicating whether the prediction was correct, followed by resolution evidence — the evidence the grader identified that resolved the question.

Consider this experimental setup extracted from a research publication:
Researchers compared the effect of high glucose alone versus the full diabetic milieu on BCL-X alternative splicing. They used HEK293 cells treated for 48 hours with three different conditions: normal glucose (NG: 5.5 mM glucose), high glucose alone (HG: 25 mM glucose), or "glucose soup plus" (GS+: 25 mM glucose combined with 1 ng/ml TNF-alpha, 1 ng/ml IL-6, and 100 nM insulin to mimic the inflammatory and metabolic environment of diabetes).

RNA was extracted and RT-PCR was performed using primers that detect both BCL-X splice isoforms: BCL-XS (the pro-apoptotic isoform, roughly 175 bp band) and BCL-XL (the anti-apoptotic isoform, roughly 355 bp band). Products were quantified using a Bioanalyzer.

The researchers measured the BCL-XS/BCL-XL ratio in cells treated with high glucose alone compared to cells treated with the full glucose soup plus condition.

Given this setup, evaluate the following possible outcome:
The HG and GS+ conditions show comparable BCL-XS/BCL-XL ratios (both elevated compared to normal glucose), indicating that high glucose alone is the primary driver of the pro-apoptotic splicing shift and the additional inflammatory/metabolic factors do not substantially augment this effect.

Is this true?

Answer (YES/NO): NO